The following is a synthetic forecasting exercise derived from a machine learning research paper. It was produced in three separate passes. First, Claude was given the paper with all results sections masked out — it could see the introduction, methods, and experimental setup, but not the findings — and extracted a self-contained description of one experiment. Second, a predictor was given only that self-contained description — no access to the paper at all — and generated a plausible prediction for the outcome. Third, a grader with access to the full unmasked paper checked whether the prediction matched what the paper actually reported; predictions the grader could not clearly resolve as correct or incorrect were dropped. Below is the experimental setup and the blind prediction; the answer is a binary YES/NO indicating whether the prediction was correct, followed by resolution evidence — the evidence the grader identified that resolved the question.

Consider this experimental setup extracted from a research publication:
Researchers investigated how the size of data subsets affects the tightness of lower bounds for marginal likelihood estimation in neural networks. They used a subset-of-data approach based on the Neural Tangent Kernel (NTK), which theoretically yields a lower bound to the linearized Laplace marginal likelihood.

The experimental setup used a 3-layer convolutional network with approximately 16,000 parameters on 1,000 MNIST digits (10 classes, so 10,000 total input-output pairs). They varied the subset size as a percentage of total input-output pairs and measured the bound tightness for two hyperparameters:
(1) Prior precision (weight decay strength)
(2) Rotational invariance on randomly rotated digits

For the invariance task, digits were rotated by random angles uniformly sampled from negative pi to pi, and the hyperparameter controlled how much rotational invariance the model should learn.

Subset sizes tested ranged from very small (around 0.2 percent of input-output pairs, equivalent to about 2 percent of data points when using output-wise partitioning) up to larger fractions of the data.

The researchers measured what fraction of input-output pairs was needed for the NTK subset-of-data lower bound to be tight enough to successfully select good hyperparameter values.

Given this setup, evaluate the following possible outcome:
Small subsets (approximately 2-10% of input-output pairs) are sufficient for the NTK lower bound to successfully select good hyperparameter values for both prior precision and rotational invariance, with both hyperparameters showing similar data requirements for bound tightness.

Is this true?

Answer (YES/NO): NO